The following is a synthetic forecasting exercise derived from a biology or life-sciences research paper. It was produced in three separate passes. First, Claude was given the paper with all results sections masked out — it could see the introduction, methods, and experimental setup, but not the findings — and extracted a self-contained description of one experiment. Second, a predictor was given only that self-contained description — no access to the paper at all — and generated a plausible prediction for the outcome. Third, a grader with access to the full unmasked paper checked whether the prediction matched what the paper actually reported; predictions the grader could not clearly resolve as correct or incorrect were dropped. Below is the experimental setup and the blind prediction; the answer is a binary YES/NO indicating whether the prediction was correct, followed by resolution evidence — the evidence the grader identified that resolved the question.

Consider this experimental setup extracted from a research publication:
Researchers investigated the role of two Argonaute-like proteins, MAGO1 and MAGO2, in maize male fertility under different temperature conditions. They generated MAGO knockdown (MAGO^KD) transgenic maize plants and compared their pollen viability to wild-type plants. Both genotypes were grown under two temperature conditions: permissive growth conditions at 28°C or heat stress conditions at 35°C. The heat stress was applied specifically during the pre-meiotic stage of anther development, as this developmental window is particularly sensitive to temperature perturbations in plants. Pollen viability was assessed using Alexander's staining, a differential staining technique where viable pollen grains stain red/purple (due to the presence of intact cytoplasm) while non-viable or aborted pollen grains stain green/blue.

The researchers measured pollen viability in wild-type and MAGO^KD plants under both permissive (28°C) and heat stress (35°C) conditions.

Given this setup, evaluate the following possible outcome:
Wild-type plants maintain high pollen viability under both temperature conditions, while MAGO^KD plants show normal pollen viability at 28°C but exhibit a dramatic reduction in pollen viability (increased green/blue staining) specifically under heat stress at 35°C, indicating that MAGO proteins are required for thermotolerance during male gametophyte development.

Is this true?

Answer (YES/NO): YES